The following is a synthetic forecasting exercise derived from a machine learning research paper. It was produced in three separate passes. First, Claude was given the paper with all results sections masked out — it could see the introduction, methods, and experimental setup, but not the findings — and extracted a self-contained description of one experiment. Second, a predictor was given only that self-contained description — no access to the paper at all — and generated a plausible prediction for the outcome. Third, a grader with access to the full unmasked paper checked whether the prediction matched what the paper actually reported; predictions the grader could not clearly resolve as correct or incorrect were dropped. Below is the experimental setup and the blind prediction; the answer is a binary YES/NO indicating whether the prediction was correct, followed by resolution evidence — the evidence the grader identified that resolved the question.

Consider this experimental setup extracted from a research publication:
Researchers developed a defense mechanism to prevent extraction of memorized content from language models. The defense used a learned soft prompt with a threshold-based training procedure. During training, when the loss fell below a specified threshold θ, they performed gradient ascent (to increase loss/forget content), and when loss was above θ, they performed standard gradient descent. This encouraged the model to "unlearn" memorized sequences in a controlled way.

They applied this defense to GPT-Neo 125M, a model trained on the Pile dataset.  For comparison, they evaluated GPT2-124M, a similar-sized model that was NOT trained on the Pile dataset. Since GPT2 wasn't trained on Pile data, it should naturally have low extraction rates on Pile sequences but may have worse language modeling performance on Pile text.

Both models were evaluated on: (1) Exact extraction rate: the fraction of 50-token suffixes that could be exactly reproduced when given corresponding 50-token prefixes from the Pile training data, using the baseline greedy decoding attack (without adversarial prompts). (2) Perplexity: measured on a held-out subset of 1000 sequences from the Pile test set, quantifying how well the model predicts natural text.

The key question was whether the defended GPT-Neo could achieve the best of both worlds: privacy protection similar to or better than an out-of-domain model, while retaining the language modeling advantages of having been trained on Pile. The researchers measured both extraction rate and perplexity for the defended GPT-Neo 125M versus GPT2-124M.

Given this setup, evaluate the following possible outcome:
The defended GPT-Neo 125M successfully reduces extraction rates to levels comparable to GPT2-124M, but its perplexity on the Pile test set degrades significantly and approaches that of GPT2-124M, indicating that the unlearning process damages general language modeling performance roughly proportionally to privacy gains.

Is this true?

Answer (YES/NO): NO